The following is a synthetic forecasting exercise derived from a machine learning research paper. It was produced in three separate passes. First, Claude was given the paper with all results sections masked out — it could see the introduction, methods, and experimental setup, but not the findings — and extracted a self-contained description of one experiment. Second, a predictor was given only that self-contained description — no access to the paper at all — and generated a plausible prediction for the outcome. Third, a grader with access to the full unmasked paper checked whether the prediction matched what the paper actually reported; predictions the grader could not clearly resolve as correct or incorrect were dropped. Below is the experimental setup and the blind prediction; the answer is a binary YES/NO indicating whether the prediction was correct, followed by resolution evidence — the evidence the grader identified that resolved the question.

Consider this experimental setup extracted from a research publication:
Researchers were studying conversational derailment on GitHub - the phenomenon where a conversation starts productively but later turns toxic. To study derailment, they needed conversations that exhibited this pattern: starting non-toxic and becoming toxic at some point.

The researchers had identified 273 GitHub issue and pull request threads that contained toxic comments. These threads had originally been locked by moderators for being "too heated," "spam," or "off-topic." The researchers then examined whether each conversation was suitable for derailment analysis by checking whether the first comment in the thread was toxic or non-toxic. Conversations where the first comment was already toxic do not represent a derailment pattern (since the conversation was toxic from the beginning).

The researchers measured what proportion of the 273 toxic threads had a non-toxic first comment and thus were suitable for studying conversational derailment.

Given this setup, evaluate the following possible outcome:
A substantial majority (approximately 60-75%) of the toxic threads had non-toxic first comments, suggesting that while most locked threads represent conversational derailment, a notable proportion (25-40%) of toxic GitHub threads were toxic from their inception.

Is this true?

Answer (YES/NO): YES